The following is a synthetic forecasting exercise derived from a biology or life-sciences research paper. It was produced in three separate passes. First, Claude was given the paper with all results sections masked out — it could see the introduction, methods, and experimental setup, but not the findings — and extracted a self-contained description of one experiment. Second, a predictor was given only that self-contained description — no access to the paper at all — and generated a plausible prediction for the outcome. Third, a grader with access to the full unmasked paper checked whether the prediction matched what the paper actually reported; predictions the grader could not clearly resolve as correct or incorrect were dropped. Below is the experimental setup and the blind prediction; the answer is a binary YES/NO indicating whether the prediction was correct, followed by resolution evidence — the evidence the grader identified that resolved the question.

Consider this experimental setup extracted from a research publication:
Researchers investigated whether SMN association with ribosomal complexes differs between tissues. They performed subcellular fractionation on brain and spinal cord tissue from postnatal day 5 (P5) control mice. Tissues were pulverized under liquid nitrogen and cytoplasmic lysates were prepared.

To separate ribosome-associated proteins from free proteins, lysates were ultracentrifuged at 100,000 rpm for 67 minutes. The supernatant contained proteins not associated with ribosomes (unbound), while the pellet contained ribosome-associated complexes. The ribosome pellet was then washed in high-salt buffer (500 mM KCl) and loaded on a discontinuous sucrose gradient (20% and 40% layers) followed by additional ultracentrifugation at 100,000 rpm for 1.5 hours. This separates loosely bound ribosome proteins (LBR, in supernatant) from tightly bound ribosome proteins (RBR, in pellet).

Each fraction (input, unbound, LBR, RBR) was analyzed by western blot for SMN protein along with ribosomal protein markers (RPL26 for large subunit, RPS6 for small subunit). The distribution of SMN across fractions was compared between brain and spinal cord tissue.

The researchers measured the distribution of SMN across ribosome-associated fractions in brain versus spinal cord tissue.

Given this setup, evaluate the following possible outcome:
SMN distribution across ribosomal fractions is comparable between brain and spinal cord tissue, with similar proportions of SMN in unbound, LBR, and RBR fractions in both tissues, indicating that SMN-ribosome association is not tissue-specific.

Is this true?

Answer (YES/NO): NO